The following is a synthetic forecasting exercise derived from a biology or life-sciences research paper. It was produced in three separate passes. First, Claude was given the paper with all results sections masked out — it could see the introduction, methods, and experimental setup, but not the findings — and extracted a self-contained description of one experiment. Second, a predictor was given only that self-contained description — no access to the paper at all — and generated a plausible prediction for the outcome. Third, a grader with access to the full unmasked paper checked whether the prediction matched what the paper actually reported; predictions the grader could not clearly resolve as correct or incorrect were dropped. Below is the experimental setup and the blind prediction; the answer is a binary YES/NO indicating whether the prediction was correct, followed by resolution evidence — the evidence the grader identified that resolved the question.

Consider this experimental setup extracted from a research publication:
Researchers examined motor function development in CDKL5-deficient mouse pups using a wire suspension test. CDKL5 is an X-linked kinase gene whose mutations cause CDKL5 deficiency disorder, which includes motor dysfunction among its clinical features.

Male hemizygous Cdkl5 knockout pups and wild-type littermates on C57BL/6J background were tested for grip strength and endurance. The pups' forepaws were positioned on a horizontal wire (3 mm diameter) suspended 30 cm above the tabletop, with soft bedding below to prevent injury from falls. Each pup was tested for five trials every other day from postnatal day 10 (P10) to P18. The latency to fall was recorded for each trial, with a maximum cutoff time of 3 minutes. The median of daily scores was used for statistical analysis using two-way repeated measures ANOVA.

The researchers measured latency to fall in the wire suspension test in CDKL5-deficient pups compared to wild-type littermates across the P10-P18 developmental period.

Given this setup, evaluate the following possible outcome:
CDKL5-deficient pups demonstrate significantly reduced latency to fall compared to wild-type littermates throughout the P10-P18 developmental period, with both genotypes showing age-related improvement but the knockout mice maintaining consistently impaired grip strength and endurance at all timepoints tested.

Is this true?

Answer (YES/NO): NO